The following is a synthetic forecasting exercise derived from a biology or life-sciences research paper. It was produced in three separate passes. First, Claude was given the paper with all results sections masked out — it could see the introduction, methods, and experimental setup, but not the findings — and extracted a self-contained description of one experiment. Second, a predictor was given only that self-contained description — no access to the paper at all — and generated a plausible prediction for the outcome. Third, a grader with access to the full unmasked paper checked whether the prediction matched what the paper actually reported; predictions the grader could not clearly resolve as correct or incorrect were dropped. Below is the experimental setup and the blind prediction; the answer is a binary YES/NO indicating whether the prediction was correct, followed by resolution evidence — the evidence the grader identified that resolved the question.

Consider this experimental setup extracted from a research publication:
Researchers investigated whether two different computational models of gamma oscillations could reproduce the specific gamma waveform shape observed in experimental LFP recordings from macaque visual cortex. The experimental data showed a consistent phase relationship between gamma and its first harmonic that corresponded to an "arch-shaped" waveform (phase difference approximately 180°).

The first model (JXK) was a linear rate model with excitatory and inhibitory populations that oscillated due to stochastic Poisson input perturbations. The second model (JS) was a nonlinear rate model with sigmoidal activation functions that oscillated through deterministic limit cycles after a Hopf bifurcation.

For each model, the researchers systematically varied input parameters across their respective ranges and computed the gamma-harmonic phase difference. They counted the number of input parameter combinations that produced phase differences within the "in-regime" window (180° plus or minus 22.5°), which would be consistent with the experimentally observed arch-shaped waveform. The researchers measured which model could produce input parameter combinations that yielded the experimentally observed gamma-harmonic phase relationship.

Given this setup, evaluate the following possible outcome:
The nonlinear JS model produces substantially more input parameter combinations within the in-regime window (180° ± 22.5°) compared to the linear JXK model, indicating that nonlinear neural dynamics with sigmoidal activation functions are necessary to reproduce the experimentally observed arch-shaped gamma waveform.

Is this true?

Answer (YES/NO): YES